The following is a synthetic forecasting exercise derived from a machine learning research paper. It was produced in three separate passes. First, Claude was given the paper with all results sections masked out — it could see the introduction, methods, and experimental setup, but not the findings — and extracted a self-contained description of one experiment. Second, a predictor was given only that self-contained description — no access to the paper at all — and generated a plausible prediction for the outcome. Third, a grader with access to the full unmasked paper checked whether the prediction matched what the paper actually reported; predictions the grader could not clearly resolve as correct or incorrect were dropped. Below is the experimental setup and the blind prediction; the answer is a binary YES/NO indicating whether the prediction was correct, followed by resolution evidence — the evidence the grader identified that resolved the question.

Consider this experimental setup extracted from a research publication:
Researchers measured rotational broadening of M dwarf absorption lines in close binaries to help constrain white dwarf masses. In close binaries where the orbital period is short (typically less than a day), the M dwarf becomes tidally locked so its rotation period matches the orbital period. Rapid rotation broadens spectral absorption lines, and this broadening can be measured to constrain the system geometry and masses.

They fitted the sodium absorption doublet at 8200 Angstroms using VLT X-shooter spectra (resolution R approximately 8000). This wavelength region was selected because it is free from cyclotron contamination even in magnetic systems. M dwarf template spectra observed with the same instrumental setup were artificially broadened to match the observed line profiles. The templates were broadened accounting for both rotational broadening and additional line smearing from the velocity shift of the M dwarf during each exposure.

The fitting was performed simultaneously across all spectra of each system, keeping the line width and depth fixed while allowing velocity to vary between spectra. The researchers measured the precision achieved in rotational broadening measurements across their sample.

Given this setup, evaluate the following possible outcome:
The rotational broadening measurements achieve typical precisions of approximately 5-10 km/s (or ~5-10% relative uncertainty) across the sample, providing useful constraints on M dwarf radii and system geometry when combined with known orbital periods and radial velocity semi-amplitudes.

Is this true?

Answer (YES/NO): NO